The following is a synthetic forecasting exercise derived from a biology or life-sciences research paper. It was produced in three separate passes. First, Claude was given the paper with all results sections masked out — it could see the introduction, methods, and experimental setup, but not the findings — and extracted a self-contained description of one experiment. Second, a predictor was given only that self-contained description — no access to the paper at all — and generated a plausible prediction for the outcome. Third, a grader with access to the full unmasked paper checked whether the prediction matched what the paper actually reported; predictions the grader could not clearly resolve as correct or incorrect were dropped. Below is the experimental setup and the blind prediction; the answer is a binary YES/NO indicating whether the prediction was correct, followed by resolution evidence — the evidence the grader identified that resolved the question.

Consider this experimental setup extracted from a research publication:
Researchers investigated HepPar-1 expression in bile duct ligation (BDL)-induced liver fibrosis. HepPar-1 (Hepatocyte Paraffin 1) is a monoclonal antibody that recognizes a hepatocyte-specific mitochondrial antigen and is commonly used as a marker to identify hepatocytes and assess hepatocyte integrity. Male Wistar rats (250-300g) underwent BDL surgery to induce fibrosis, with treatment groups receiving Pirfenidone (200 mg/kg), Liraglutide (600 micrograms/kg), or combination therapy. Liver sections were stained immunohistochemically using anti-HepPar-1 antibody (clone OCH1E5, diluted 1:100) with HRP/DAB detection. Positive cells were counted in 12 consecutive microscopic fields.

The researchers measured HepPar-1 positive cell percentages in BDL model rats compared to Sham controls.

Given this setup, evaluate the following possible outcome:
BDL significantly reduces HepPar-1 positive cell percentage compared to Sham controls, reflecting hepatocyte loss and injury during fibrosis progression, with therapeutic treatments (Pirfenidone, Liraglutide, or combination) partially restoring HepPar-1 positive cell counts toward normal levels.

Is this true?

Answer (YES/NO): NO